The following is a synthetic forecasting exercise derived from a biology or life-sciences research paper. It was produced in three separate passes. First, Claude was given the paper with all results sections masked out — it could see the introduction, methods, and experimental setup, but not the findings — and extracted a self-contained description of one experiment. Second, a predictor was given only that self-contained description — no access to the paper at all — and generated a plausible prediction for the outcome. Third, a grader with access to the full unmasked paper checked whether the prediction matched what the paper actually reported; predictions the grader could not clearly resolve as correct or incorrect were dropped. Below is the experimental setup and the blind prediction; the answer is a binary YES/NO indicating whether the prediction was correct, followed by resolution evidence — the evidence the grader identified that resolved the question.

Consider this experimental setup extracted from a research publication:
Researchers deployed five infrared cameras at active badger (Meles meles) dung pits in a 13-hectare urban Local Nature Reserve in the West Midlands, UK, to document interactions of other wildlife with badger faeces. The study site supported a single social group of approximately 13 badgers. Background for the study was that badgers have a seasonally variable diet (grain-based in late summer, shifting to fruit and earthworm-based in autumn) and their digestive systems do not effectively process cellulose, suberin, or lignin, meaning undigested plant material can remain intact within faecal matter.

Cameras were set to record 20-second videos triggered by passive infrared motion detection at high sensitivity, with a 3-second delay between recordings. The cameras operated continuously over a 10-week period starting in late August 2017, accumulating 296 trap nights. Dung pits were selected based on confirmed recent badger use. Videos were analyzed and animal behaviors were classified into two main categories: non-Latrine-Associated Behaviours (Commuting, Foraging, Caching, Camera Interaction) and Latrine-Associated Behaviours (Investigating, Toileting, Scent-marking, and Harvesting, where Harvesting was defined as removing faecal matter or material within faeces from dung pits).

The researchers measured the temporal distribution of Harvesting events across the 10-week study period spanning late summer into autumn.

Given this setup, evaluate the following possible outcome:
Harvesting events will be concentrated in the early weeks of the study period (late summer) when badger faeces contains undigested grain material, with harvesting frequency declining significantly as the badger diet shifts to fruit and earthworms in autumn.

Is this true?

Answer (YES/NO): YES